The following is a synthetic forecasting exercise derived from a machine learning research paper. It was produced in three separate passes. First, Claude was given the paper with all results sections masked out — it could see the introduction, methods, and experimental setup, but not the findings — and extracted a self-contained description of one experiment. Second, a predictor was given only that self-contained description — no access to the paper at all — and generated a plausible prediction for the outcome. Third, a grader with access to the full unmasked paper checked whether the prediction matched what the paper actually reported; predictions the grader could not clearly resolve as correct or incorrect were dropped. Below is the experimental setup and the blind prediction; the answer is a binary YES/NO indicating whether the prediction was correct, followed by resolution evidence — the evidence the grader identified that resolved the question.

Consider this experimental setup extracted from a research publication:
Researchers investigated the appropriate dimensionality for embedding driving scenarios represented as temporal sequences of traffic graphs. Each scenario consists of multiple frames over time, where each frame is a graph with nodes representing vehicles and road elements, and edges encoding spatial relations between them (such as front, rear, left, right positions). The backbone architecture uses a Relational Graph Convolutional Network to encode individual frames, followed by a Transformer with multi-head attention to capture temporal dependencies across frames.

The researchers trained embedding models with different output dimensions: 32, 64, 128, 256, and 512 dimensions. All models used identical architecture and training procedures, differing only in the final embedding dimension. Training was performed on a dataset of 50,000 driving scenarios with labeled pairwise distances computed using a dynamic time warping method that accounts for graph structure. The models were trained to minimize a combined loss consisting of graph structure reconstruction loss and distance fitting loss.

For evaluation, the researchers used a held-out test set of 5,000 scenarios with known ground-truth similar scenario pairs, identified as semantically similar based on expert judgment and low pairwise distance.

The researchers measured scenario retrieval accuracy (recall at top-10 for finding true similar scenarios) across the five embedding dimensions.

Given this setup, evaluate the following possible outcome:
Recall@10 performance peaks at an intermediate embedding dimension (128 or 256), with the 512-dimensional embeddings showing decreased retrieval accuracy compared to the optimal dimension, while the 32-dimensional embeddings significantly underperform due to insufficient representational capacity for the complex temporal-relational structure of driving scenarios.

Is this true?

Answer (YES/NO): NO